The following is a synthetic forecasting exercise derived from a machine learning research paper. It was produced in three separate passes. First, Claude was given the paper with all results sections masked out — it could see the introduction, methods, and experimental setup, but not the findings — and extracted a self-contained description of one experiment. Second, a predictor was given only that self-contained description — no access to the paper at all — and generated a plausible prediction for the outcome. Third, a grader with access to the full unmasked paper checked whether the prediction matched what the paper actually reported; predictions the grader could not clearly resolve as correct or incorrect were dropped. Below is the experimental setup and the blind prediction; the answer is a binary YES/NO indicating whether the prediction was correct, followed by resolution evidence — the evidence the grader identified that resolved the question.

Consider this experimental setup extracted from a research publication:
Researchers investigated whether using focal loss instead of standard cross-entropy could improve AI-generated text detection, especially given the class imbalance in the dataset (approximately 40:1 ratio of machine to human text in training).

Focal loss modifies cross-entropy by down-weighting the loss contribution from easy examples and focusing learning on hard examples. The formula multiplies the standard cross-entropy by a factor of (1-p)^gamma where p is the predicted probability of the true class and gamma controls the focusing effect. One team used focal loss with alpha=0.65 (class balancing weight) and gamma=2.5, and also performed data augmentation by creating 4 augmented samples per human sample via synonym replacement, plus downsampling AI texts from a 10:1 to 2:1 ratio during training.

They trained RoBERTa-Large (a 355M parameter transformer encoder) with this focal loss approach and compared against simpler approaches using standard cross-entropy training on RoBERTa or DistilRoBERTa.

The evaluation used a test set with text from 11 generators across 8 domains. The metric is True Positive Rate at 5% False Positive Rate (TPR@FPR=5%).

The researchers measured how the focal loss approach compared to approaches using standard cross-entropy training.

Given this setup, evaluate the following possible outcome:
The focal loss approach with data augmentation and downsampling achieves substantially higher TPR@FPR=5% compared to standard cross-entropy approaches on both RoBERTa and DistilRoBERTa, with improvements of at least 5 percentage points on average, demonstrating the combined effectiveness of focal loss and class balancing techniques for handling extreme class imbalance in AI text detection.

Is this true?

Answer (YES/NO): NO